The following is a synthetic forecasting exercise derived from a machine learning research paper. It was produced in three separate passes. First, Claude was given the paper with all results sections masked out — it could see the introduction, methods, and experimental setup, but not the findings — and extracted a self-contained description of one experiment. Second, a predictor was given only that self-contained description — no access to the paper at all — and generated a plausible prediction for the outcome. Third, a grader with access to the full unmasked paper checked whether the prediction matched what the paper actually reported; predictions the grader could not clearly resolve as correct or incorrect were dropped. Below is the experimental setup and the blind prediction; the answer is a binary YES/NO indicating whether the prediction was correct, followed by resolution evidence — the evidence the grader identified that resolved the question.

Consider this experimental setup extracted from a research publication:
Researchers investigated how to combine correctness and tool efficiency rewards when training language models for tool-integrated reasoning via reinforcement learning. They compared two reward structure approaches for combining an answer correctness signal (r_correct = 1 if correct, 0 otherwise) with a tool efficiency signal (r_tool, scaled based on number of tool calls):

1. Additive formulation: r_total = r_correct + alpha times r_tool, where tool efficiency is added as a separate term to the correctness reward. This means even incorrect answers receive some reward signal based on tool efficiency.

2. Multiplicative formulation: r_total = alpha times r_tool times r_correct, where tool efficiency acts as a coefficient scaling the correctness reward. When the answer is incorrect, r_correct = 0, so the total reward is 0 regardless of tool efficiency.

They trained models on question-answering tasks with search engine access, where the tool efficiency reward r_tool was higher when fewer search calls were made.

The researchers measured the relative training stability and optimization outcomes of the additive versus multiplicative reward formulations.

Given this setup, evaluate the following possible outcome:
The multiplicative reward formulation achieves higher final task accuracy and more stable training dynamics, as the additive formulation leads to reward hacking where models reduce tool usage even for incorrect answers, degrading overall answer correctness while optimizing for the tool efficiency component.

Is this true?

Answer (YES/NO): YES